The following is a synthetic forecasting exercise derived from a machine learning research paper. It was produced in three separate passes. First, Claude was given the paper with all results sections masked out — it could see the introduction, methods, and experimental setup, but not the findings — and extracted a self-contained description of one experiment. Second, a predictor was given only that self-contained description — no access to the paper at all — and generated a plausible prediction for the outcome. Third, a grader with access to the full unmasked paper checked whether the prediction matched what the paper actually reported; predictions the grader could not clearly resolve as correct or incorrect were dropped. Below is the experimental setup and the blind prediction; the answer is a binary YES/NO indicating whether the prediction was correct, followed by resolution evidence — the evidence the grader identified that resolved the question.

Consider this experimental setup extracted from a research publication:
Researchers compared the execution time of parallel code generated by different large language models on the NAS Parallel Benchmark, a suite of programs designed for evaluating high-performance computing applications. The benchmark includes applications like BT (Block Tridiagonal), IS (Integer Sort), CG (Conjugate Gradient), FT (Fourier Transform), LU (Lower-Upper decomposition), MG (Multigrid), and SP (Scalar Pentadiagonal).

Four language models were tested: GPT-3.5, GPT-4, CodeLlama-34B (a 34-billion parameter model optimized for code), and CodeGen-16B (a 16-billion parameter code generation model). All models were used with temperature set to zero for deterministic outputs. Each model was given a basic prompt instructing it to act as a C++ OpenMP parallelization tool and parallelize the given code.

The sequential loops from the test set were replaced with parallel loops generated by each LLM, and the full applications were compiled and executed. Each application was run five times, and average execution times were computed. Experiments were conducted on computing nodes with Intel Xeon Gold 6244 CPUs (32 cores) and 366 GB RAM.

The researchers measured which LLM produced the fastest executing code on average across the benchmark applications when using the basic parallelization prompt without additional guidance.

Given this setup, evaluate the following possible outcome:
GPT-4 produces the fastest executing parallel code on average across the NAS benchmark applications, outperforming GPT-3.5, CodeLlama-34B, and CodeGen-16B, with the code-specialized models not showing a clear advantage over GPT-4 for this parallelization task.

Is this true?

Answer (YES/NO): NO